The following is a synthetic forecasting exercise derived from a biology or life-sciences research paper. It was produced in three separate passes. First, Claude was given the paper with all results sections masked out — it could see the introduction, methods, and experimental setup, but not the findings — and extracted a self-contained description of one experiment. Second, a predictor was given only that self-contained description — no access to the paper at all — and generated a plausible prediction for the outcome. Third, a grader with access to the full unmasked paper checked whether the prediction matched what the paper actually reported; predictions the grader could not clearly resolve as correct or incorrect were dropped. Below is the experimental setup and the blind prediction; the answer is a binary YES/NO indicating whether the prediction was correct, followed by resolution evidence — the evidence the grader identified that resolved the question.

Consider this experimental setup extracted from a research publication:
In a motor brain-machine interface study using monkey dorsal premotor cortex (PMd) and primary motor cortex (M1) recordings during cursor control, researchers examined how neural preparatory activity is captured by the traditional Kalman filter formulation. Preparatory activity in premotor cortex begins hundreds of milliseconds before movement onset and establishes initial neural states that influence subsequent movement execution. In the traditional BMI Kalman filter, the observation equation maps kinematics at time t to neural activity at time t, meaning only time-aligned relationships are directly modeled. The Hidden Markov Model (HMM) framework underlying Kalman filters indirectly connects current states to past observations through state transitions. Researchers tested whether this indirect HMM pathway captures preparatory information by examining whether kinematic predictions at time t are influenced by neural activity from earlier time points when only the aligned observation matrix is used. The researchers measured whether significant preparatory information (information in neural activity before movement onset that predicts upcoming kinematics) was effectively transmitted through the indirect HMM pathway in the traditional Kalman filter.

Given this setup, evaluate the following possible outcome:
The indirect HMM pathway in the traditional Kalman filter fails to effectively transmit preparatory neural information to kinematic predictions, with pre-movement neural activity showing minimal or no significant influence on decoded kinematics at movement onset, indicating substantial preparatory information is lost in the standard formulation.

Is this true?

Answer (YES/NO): YES